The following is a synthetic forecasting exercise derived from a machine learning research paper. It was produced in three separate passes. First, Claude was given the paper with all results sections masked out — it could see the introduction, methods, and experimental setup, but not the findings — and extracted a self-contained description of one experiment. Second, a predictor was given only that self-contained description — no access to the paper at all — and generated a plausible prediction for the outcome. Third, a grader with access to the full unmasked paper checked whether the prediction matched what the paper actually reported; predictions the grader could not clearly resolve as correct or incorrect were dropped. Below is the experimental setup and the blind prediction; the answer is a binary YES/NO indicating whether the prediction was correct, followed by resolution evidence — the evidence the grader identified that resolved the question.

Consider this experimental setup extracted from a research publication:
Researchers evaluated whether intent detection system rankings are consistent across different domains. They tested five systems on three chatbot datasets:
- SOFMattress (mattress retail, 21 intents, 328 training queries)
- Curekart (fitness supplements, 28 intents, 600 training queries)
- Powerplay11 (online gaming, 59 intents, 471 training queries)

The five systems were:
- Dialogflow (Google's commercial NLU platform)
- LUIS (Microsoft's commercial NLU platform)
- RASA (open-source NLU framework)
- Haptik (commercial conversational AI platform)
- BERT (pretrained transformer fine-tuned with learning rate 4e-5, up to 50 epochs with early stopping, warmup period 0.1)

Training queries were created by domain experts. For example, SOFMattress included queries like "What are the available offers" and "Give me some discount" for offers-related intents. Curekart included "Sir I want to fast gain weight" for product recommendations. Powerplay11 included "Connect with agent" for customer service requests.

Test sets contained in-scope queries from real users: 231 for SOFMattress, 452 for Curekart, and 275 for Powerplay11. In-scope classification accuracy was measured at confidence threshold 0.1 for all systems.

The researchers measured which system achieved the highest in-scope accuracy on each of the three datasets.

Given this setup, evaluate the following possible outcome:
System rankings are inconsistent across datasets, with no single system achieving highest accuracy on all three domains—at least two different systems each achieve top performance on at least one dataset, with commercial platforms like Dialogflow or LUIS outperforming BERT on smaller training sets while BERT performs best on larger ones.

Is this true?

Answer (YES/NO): NO